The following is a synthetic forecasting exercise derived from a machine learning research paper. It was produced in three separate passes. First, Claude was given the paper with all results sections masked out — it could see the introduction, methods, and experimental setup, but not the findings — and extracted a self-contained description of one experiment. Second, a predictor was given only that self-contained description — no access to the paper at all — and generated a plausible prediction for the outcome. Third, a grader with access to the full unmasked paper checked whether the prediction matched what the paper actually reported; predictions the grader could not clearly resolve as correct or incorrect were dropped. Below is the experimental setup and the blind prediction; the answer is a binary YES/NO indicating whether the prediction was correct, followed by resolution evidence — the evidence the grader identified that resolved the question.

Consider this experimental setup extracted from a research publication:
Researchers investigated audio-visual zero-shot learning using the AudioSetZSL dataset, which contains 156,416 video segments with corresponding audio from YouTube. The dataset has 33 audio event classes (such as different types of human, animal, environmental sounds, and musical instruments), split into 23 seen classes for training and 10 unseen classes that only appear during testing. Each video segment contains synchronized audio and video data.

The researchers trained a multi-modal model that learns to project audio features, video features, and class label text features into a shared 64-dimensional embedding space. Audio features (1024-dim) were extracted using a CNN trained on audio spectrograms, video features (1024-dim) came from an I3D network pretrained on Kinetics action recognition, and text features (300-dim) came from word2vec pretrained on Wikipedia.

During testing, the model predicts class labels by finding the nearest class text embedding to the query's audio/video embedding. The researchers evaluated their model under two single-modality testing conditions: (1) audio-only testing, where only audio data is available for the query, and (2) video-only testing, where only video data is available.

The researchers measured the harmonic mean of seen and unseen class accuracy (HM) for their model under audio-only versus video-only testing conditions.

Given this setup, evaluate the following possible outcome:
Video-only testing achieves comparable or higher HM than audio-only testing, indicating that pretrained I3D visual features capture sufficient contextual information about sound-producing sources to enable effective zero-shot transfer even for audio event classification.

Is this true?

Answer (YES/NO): YES